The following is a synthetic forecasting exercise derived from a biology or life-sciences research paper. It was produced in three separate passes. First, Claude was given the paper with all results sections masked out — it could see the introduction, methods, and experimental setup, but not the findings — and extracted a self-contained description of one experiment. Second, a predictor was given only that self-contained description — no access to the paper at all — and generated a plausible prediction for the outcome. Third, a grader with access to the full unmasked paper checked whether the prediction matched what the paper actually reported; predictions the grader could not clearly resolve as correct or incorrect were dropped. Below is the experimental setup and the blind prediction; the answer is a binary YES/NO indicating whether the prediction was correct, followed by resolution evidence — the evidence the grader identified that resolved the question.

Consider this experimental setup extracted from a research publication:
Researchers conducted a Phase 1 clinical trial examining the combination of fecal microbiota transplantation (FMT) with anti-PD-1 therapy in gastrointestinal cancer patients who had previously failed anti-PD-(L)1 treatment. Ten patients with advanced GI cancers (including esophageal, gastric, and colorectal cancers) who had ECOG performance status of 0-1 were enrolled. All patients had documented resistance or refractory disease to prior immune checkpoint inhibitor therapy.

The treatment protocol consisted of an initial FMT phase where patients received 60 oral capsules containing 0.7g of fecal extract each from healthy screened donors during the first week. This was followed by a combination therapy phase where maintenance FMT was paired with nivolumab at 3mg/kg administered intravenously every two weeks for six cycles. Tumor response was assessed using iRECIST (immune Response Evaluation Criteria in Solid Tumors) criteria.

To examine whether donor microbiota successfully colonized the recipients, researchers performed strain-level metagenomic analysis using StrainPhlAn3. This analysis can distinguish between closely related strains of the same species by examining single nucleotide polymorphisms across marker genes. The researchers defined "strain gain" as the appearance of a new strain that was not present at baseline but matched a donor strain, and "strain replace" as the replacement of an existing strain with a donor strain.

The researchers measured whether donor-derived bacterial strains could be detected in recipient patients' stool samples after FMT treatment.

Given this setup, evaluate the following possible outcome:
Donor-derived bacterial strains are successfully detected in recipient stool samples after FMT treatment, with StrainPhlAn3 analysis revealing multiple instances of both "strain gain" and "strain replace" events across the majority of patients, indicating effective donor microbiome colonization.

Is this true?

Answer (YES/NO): NO